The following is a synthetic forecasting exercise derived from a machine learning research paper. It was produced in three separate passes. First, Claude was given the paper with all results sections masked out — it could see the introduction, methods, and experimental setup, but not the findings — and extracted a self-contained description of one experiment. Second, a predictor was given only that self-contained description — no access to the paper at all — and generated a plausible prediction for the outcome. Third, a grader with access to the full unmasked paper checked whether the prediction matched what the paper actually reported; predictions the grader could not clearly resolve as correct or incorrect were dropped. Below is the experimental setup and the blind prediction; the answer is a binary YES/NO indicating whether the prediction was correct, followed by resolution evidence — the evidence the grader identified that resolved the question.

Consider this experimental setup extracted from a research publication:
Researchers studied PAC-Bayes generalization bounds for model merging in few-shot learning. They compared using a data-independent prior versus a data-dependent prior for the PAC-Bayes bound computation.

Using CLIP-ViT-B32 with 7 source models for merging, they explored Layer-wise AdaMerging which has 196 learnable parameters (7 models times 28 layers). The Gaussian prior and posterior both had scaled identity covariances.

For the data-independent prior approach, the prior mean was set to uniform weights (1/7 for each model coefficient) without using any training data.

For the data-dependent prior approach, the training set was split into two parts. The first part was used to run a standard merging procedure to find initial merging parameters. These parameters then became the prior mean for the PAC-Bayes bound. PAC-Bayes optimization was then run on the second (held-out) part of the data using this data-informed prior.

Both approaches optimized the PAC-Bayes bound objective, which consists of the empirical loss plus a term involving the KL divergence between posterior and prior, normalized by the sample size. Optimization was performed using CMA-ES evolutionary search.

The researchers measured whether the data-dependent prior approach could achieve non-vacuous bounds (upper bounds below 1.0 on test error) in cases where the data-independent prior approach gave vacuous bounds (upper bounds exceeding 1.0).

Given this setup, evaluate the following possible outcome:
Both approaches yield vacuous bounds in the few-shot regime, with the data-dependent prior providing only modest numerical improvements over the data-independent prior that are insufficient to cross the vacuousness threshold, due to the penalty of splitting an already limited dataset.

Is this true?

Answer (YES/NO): NO